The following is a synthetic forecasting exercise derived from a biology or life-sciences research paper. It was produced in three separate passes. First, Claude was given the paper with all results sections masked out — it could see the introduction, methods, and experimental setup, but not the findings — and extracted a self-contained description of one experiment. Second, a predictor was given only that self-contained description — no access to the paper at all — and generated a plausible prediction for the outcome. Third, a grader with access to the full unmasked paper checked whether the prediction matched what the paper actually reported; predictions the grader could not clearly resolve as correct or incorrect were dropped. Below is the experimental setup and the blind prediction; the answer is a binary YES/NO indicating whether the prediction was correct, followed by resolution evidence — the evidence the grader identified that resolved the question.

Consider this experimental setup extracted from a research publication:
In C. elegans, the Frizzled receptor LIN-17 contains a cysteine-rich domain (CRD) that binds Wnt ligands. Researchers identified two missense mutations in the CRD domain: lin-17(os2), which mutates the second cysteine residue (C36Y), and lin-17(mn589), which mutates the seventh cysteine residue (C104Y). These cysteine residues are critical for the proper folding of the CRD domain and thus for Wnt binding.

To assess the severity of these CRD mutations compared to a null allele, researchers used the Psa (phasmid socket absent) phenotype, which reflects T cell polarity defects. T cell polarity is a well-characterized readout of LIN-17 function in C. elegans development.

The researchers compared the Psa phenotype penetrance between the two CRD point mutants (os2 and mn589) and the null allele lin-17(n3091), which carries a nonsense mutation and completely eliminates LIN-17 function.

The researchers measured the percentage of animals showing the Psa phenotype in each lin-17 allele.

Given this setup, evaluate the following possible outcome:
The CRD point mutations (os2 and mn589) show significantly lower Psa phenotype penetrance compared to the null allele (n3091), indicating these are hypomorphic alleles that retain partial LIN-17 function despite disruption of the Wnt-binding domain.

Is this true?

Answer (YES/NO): YES